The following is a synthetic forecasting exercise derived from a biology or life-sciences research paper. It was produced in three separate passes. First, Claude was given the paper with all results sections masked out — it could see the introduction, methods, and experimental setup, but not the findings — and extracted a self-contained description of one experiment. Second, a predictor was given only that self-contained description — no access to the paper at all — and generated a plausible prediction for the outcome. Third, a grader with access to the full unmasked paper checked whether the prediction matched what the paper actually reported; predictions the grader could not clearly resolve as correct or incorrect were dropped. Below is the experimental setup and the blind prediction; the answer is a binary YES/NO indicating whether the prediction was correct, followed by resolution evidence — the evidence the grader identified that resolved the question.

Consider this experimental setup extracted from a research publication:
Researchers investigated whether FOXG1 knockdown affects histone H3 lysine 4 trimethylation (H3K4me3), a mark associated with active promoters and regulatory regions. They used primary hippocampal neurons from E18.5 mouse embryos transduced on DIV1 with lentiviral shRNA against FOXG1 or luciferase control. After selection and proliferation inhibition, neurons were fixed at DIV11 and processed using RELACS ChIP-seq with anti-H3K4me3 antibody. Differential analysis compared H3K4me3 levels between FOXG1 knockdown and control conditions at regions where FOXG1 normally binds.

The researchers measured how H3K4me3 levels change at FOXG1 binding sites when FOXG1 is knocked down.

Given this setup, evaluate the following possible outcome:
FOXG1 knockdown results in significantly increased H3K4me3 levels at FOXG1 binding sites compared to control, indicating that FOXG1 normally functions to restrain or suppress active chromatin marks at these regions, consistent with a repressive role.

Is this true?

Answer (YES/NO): NO